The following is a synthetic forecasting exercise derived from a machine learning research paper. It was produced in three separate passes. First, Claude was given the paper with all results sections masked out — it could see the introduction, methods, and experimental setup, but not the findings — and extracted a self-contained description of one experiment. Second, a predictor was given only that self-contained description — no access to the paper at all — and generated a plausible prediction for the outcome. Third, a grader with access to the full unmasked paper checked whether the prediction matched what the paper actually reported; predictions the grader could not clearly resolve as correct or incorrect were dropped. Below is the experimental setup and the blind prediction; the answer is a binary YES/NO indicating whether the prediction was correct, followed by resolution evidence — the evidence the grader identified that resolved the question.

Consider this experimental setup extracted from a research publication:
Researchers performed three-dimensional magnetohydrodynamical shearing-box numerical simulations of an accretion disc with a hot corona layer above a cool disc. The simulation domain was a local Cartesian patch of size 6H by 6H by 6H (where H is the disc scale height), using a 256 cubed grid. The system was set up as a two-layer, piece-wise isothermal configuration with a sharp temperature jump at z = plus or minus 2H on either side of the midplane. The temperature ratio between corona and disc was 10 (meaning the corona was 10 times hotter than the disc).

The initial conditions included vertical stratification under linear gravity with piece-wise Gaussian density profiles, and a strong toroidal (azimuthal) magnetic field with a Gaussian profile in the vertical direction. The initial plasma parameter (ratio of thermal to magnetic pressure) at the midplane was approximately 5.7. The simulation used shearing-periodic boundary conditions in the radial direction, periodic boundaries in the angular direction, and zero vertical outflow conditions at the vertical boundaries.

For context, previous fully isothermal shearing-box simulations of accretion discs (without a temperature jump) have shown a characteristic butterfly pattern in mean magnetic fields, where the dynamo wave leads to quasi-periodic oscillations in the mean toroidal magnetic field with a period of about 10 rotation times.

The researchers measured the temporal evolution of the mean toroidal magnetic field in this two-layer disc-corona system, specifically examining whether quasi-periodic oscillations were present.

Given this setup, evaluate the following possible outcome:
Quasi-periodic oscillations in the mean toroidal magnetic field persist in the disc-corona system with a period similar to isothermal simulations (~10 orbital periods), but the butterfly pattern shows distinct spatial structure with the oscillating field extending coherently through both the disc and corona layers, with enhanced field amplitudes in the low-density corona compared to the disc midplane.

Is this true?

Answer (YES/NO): NO